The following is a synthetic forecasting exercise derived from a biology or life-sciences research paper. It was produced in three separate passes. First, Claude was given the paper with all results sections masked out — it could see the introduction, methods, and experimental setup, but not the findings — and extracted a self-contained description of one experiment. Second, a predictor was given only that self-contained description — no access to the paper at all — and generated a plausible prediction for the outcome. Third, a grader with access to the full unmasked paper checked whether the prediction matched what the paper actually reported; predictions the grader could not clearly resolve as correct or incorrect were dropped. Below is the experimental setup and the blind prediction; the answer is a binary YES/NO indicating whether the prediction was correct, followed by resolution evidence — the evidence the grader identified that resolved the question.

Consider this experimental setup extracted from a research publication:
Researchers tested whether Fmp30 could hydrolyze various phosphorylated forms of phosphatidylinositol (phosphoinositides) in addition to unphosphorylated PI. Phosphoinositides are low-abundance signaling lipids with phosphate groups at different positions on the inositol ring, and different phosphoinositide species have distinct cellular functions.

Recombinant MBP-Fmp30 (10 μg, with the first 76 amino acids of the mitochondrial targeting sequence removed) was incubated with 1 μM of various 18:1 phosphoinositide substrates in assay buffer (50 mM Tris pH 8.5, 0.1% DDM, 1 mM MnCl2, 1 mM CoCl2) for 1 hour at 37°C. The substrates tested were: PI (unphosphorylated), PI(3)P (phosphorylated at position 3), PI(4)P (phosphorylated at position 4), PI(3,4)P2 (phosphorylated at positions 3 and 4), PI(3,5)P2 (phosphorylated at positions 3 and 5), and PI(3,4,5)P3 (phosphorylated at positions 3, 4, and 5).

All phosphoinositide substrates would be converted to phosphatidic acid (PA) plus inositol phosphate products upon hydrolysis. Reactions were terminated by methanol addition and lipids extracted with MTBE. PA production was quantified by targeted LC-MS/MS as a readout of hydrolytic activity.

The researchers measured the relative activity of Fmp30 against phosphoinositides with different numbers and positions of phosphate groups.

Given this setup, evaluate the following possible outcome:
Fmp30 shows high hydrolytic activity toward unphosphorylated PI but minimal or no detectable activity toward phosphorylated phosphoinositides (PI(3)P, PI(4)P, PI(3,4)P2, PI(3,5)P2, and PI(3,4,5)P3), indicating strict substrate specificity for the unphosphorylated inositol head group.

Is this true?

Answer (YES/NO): NO